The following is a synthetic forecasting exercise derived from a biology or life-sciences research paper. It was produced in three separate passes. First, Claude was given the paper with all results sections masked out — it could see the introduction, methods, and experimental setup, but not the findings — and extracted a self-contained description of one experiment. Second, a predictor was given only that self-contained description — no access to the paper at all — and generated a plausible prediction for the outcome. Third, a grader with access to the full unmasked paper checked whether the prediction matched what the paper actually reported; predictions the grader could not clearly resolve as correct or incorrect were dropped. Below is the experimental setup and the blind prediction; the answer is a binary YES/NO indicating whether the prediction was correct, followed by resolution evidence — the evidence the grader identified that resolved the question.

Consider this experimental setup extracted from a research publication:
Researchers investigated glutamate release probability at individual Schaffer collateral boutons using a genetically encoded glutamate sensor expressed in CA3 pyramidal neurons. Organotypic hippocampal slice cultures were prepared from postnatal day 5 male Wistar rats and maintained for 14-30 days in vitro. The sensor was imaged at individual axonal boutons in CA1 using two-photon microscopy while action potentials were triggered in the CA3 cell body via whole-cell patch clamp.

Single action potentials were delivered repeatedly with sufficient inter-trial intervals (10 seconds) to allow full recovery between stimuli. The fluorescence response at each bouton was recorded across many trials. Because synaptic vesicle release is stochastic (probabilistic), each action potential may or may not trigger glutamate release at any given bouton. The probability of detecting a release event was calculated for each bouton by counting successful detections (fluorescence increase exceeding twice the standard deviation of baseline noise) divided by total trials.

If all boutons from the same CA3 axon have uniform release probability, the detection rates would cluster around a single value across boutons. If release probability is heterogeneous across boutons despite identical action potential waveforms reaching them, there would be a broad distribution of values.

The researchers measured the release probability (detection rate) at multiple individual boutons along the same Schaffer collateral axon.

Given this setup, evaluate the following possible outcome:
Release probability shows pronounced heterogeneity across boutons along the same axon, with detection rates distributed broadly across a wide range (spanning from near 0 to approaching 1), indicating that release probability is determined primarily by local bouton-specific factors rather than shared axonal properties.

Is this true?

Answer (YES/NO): YES